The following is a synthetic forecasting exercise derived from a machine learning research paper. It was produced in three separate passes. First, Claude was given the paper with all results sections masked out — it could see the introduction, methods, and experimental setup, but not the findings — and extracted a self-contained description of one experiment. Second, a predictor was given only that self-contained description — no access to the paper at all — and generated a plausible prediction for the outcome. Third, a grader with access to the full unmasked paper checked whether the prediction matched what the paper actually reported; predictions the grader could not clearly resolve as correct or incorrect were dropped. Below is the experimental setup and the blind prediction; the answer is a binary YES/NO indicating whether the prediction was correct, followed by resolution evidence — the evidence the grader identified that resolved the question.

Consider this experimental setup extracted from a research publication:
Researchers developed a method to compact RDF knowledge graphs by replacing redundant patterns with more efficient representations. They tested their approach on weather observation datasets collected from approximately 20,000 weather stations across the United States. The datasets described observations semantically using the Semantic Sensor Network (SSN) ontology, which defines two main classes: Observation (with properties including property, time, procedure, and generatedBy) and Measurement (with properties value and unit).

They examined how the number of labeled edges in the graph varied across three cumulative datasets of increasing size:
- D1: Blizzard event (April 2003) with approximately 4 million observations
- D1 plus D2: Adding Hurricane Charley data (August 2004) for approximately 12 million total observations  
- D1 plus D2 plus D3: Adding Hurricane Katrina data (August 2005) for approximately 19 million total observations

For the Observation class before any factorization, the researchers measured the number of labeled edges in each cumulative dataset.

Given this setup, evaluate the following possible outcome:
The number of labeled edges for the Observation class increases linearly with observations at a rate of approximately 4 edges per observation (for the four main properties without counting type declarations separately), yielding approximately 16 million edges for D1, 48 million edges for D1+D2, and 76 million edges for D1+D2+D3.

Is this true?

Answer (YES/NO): NO